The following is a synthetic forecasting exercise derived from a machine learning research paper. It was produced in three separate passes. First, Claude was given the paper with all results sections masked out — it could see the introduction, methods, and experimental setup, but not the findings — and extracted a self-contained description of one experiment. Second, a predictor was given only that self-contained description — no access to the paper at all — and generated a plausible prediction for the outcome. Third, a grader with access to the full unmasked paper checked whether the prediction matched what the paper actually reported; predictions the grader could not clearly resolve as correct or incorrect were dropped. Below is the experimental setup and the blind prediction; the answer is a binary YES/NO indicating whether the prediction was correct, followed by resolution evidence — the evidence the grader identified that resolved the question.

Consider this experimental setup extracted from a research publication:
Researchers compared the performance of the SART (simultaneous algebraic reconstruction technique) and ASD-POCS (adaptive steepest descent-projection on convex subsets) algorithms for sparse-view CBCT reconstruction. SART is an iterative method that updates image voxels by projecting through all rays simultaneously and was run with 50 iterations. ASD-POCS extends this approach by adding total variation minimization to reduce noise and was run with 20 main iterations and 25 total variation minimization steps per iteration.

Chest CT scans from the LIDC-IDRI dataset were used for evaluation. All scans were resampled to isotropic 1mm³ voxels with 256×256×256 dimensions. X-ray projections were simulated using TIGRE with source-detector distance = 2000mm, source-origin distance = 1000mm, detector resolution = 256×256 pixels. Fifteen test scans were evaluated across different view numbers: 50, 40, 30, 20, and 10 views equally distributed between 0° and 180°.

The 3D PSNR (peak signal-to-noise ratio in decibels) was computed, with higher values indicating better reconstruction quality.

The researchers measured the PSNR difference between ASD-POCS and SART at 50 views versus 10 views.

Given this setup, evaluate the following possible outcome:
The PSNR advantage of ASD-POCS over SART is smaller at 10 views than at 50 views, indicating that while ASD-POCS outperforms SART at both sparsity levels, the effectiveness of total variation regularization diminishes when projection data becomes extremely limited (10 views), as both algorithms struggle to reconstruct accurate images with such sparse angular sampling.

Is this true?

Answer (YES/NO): YES